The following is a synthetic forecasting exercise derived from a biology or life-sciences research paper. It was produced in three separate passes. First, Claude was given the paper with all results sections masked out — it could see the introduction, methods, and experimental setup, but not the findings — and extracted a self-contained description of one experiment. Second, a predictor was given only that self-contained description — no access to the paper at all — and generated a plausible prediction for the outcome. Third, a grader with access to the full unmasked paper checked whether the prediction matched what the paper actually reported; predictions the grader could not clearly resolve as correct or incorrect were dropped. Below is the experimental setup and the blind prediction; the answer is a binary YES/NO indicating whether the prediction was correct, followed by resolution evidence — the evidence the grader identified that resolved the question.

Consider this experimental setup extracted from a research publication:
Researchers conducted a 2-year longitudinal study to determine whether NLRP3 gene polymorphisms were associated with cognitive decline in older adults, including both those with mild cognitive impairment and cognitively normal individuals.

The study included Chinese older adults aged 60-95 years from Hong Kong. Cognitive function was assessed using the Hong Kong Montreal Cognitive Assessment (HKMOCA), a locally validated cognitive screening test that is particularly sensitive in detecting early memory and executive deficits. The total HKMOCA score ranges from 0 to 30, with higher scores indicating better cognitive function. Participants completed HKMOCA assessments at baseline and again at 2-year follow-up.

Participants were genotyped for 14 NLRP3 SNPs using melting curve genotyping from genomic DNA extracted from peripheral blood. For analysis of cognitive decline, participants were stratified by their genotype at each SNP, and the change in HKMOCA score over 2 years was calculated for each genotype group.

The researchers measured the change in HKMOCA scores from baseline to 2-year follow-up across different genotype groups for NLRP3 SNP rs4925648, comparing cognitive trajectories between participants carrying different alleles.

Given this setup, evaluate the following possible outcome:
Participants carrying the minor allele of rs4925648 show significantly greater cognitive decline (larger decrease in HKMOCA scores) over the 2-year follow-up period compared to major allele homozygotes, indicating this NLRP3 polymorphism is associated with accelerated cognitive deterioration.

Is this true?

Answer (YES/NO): NO